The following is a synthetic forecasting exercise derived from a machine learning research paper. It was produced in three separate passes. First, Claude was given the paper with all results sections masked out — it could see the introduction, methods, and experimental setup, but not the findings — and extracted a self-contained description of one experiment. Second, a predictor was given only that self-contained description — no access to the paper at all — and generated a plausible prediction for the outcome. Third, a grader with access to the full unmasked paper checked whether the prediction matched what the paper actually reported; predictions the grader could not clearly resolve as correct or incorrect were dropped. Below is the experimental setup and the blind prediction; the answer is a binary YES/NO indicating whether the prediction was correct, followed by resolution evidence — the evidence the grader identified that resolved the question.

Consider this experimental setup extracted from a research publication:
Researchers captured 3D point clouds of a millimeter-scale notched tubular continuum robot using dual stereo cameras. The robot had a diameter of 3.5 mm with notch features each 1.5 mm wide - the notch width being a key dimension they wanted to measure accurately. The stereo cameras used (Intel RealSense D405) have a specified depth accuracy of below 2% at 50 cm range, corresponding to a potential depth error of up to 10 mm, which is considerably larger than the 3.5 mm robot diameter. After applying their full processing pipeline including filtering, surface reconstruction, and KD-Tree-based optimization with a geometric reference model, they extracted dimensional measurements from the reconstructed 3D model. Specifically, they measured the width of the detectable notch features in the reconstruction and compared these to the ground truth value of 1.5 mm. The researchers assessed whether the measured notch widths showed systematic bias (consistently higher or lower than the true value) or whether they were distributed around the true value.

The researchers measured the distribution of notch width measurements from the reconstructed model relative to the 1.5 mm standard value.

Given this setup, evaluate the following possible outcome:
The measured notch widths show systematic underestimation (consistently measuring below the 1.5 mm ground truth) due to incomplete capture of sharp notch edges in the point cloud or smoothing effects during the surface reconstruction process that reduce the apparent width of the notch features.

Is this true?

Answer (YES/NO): NO